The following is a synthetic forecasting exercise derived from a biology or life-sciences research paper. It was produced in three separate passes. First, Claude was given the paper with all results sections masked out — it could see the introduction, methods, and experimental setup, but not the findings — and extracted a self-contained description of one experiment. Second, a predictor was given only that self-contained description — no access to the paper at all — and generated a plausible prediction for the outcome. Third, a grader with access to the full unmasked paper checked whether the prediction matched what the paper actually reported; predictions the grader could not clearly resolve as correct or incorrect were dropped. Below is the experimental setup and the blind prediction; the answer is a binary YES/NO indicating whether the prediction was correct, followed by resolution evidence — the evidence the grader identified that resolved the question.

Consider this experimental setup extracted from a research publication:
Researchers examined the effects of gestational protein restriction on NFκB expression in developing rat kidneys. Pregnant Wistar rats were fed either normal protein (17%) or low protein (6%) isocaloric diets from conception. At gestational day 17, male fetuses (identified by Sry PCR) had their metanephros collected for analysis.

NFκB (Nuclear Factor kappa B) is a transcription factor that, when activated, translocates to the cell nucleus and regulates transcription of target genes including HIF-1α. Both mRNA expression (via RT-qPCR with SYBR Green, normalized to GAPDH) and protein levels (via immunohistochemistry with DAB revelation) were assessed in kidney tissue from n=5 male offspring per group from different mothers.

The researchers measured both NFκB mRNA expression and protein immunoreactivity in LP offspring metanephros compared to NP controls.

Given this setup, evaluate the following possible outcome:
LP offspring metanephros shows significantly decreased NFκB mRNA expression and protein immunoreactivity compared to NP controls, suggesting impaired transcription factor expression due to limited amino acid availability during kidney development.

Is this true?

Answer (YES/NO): NO